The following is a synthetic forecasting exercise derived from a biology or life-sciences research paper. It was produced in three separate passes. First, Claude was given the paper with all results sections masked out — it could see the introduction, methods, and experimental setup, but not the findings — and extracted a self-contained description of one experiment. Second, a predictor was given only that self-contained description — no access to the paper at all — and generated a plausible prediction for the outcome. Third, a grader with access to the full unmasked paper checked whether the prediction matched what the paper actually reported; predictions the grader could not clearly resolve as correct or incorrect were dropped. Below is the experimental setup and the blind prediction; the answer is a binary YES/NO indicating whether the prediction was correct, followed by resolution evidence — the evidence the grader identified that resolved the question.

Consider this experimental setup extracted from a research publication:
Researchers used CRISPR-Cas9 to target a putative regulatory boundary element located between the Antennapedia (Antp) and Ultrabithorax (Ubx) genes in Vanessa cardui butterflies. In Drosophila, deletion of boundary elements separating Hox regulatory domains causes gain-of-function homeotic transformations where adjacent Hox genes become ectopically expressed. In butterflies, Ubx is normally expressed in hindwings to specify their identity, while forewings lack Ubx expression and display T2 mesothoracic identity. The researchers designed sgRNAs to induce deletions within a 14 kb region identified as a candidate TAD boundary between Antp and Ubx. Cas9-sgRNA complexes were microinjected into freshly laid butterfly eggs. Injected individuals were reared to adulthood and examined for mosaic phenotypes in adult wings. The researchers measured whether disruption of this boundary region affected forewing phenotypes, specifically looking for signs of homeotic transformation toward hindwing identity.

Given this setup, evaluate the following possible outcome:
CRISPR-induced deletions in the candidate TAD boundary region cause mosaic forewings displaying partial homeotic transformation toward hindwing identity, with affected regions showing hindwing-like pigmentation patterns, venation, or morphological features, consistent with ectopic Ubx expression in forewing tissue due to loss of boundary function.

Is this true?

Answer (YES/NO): YES